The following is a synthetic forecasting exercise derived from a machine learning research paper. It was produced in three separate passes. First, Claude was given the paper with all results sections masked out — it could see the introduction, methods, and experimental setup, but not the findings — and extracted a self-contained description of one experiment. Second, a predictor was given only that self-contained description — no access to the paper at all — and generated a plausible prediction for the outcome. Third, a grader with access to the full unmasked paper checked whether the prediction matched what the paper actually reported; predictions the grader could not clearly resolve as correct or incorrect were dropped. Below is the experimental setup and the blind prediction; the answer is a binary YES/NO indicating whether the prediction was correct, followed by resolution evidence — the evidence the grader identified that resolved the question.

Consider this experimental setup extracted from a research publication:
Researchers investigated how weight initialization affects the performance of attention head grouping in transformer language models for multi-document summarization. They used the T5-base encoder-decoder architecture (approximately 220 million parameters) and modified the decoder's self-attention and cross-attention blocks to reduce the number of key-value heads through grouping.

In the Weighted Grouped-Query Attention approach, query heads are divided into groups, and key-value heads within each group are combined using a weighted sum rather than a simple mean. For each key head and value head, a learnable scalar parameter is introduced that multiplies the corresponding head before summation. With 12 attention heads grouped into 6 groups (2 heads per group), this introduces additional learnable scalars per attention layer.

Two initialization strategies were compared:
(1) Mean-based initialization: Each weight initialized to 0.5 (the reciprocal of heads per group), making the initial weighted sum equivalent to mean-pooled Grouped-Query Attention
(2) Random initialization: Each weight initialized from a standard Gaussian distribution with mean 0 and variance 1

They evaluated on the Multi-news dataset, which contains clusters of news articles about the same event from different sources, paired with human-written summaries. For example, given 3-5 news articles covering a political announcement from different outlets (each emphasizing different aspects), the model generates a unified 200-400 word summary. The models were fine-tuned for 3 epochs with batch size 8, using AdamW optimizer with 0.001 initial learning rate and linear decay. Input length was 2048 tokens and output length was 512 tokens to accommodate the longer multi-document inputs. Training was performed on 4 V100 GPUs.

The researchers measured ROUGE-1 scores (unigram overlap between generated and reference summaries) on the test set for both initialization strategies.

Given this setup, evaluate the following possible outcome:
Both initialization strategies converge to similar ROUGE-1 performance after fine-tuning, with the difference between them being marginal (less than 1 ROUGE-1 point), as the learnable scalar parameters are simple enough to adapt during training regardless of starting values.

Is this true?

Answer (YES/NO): NO